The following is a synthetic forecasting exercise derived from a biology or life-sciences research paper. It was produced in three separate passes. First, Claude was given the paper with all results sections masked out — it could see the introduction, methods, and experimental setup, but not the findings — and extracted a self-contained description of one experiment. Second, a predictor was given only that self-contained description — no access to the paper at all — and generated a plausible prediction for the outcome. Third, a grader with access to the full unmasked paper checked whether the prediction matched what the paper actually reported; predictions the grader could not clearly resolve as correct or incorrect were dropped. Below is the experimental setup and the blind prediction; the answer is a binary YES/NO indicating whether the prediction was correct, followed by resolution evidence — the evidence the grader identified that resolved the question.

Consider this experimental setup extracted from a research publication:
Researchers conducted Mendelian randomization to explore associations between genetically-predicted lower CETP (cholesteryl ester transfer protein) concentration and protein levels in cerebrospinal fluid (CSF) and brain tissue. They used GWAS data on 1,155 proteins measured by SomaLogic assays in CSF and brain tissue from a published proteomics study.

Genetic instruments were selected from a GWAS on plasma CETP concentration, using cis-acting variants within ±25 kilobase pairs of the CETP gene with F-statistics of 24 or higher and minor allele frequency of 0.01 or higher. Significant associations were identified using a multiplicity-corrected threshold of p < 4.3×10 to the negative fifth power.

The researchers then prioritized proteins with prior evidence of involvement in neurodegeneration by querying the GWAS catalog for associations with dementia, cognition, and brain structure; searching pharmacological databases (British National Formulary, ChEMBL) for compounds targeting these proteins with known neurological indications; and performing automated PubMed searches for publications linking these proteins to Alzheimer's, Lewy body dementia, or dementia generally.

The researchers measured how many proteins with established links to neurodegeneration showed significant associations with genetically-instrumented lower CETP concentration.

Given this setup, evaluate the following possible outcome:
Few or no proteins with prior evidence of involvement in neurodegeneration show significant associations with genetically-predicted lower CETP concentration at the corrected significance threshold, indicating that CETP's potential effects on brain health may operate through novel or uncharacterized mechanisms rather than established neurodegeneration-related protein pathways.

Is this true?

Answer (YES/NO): NO